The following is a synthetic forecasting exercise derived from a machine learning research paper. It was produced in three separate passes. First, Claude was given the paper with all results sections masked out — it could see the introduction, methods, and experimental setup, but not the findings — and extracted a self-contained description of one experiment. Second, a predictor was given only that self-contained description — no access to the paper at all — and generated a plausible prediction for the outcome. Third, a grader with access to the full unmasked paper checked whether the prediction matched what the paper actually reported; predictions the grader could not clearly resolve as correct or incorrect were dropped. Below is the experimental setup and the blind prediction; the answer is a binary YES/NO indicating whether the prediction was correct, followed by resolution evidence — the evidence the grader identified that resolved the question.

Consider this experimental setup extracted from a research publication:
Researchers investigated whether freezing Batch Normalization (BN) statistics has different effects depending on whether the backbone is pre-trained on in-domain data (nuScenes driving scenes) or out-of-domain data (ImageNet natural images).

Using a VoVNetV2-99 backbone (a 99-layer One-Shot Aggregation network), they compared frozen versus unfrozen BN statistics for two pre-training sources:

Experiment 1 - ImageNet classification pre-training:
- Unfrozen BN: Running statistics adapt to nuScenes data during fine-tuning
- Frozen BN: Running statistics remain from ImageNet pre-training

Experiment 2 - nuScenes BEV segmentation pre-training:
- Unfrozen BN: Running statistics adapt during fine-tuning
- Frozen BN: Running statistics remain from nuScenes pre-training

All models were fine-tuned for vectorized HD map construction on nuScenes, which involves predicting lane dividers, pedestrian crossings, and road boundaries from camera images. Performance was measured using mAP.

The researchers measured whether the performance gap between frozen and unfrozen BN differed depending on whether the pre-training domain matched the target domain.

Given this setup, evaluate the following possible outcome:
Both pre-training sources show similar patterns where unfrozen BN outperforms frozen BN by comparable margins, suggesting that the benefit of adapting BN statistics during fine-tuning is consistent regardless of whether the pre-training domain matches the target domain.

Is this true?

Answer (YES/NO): NO